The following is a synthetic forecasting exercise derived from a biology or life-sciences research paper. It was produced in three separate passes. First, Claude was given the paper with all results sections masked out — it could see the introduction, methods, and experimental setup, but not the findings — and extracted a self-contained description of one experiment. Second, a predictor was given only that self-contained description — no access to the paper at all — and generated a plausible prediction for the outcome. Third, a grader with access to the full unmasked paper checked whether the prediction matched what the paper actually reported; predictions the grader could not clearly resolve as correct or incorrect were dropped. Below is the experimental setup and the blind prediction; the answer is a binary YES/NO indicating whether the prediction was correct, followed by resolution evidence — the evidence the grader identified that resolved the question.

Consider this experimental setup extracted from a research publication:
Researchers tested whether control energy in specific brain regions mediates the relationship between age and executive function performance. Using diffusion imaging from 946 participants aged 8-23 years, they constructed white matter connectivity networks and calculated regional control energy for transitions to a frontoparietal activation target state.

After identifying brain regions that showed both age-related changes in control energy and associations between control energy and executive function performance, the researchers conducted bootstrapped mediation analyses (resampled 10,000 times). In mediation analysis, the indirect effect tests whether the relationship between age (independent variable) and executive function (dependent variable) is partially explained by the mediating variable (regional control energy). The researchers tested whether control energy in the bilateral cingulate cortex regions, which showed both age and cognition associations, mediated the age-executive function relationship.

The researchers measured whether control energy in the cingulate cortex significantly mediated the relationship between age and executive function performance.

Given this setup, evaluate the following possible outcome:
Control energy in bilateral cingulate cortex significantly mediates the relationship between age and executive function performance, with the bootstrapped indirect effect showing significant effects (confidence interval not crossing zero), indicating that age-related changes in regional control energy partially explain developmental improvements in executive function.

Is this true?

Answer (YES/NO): YES